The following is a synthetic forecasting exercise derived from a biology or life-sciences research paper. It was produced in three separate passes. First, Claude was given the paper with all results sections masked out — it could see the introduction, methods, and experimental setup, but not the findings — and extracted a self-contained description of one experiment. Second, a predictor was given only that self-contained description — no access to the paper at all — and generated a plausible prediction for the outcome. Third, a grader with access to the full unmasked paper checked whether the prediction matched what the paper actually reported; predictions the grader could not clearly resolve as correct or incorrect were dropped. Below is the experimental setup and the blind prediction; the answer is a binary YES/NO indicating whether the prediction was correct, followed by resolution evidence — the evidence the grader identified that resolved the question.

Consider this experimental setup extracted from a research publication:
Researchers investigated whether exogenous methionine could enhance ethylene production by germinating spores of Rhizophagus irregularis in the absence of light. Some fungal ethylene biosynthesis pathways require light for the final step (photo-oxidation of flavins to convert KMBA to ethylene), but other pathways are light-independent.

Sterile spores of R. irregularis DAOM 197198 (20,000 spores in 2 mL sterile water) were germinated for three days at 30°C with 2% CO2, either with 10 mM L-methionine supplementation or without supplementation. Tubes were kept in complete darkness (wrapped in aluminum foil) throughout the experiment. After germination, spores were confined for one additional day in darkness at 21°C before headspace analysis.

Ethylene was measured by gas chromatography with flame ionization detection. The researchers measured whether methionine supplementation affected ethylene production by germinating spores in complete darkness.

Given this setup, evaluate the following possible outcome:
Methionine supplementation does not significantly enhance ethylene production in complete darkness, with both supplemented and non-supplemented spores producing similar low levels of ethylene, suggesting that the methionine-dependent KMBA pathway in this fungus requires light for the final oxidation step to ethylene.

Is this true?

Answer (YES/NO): NO